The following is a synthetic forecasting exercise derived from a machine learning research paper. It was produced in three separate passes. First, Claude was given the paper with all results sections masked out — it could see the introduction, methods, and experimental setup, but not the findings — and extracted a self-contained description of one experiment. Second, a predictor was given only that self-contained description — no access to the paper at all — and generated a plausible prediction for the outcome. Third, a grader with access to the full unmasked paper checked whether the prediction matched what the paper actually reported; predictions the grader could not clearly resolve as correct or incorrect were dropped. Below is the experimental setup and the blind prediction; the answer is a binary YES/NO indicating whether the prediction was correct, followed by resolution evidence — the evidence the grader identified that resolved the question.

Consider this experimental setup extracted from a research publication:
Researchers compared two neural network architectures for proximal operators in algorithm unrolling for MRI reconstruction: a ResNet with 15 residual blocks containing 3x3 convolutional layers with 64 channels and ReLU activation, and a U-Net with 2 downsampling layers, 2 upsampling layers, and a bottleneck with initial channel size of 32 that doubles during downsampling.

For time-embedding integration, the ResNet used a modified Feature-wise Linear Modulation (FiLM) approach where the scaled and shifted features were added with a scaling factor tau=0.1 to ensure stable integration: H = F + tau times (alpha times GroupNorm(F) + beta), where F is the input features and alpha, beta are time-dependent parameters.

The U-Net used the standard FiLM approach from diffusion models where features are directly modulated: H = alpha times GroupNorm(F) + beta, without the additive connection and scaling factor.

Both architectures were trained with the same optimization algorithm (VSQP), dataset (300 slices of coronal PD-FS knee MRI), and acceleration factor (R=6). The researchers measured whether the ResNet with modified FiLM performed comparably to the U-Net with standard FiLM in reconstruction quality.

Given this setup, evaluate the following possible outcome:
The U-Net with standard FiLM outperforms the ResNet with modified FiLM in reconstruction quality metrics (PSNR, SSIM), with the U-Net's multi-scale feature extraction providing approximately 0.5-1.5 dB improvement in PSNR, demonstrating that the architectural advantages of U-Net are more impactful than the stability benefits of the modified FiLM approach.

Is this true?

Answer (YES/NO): NO